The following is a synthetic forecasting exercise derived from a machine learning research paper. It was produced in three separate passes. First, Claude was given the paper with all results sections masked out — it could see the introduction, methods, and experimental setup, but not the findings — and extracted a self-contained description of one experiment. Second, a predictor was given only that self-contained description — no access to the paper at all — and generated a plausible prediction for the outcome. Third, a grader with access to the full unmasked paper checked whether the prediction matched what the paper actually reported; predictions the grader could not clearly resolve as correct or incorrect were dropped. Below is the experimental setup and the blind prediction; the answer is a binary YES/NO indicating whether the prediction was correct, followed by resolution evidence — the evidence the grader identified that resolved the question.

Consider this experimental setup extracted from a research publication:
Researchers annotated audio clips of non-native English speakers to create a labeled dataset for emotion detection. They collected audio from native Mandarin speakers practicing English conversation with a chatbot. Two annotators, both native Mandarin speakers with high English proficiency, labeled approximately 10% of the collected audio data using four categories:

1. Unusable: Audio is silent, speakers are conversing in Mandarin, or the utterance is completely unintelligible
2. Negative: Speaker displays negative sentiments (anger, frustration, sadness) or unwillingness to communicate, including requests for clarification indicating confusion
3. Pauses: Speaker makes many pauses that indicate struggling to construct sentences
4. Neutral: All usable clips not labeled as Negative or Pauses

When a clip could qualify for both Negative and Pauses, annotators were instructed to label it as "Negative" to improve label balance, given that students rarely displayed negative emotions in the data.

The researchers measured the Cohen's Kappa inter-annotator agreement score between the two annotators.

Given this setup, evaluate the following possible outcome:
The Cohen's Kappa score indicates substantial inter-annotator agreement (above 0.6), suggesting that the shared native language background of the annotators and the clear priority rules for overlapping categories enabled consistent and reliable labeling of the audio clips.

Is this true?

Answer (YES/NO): NO